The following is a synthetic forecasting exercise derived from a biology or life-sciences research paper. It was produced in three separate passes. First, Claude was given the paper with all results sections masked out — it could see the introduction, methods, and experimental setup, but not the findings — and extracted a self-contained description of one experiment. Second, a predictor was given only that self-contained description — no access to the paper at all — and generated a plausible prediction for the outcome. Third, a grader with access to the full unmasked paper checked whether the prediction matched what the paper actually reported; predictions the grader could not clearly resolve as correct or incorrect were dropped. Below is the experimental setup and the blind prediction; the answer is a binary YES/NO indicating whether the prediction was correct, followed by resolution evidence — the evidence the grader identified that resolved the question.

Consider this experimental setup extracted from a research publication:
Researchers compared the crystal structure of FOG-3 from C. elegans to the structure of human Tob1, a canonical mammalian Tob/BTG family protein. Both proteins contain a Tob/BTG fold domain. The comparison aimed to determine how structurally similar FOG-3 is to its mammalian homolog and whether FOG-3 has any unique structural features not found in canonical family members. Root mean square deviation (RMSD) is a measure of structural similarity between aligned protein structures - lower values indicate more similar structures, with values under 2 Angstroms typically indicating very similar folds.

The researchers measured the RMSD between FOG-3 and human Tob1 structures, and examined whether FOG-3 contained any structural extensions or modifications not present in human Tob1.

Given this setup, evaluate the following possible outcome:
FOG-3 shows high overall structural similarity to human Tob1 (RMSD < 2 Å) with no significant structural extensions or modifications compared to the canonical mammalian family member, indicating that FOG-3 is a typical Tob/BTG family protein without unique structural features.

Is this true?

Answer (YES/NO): NO